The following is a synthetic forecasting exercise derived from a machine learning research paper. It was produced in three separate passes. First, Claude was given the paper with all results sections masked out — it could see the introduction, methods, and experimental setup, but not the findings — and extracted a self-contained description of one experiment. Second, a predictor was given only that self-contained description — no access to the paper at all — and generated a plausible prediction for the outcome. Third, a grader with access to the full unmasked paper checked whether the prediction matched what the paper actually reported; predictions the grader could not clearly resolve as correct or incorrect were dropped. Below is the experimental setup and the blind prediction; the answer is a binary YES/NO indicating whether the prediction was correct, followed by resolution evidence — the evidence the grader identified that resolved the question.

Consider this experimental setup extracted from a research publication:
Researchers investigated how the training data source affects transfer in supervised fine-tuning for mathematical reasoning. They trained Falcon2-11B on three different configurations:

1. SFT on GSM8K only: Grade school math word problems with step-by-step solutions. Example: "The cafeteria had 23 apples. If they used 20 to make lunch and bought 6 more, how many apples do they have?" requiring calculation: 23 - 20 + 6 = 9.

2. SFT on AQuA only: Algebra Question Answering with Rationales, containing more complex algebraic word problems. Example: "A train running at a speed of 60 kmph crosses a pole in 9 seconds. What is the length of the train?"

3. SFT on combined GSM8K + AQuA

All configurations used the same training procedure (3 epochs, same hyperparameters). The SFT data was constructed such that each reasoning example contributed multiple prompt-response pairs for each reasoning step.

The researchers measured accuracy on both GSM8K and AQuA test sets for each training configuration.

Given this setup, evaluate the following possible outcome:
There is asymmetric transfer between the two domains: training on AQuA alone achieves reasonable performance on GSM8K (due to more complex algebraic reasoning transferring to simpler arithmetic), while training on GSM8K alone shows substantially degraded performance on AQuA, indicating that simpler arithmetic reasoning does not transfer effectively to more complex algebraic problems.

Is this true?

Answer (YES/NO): NO